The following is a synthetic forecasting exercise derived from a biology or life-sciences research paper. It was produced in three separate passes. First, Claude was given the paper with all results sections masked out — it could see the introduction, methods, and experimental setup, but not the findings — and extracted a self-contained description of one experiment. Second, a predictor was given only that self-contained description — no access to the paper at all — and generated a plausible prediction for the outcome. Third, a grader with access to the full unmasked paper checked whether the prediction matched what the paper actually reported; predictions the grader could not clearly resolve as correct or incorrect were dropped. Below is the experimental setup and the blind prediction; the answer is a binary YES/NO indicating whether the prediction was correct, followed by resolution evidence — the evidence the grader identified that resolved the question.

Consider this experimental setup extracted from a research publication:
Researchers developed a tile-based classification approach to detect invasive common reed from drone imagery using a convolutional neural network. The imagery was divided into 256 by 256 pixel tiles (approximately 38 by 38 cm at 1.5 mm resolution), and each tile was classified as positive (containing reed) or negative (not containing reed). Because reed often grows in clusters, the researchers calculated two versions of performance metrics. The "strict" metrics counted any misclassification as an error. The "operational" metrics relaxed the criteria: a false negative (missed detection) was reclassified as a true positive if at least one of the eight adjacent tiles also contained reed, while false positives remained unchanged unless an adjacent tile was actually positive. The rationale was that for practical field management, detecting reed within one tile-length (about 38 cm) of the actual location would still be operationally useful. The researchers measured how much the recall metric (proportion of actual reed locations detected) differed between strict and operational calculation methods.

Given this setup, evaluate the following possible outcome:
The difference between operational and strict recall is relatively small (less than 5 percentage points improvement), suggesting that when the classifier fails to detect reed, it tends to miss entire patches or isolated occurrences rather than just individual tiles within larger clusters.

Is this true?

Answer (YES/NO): NO